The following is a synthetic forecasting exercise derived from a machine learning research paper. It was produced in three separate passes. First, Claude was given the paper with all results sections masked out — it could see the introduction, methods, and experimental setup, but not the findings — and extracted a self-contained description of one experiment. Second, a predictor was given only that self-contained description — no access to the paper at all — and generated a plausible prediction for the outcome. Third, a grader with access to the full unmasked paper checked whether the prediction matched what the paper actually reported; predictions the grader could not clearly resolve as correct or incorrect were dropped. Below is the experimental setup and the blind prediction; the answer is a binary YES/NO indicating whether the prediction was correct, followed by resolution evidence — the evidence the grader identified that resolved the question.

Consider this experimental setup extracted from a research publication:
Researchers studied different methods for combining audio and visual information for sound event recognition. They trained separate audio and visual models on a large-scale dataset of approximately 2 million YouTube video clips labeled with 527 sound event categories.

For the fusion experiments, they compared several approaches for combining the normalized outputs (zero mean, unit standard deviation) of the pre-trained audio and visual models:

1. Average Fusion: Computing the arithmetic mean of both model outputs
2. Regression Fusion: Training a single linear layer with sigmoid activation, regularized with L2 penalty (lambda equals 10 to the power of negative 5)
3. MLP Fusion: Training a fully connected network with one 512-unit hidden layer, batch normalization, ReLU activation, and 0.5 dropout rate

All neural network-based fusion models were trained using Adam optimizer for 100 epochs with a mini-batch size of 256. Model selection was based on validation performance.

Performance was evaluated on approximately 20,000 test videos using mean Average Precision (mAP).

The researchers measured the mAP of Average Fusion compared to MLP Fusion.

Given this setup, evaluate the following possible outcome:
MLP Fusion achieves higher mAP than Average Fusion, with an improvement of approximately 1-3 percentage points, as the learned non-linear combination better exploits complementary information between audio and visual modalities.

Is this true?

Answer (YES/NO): YES